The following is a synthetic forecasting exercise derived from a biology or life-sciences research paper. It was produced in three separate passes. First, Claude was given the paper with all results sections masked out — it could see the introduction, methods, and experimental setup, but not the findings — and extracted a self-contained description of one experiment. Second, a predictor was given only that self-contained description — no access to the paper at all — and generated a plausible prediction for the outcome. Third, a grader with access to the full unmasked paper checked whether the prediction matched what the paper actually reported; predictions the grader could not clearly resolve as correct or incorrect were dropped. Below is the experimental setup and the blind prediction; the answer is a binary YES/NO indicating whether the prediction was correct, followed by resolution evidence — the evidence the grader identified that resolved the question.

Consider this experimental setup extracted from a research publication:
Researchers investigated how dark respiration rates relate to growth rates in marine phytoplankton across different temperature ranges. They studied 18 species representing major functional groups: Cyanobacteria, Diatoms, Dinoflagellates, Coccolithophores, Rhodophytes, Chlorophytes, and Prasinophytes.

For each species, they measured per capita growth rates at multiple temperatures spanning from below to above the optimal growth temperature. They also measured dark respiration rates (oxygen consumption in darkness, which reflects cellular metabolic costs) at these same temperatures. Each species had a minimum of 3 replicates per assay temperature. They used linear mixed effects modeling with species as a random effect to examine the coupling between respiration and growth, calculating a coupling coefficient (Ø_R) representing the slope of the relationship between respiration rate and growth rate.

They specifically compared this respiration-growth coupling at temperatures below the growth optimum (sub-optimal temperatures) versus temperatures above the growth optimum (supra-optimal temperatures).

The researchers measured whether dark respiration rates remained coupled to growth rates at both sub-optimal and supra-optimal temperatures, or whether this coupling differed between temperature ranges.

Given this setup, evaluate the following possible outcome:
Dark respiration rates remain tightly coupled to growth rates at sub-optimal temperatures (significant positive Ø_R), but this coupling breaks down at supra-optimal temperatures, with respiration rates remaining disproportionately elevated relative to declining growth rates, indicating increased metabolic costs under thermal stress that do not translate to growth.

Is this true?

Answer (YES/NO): YES